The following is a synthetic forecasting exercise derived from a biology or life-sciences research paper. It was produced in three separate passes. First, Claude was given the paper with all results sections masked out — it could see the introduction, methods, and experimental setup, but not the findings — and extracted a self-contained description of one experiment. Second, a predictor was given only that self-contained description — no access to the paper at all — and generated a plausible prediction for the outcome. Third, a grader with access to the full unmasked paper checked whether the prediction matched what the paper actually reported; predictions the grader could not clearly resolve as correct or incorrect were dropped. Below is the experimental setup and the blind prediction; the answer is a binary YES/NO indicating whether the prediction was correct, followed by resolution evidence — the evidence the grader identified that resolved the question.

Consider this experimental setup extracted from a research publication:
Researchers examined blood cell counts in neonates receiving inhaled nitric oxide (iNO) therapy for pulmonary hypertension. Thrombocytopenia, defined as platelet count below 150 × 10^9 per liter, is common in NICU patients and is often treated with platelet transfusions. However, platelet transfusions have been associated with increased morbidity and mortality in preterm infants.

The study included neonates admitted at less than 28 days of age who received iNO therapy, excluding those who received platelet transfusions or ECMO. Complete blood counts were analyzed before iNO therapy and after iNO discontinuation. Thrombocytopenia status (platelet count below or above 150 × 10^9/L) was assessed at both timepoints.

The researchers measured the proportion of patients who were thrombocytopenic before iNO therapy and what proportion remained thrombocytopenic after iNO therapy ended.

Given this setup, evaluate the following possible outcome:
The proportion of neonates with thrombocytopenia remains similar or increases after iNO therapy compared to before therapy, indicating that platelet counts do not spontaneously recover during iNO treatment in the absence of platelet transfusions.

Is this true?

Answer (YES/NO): NO